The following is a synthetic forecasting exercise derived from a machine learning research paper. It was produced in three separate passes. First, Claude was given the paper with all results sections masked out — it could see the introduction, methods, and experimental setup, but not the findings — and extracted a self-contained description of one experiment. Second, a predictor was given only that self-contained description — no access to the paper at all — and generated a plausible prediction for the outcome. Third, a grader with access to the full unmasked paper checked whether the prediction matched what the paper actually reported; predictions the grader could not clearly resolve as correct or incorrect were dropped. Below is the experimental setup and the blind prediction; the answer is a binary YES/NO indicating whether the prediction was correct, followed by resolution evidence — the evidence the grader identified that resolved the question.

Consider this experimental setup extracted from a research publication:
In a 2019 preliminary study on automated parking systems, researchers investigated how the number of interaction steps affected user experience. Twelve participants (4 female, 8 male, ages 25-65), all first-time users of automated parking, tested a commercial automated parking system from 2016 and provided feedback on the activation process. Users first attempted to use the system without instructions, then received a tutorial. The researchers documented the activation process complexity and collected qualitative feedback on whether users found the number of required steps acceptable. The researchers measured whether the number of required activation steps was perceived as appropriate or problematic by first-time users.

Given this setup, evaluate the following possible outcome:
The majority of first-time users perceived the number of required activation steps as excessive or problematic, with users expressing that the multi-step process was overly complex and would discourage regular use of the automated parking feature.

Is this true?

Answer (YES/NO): NO